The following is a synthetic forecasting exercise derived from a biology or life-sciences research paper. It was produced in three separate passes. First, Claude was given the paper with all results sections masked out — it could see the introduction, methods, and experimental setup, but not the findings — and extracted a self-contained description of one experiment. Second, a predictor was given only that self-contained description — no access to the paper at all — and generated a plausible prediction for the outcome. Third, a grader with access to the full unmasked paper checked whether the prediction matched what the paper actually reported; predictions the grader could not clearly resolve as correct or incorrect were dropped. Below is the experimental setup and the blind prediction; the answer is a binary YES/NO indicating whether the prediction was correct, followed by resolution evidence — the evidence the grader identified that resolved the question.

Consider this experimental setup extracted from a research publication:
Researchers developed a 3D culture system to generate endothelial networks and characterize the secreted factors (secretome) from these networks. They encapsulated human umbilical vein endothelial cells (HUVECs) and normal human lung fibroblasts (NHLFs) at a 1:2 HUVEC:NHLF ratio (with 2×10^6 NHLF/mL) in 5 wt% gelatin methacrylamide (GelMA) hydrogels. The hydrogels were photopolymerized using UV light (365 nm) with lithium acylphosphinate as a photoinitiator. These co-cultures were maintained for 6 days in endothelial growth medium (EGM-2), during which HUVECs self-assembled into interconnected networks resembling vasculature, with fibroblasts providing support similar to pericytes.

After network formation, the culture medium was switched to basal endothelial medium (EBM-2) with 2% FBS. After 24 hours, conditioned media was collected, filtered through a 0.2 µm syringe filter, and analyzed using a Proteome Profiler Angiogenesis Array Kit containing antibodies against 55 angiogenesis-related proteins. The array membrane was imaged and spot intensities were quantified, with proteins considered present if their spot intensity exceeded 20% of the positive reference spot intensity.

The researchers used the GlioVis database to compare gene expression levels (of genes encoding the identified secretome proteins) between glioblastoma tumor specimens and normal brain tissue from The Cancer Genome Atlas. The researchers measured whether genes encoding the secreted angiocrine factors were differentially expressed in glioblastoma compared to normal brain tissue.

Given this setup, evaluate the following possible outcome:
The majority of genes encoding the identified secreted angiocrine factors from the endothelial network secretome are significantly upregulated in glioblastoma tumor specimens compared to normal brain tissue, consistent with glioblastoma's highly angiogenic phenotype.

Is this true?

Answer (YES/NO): YES